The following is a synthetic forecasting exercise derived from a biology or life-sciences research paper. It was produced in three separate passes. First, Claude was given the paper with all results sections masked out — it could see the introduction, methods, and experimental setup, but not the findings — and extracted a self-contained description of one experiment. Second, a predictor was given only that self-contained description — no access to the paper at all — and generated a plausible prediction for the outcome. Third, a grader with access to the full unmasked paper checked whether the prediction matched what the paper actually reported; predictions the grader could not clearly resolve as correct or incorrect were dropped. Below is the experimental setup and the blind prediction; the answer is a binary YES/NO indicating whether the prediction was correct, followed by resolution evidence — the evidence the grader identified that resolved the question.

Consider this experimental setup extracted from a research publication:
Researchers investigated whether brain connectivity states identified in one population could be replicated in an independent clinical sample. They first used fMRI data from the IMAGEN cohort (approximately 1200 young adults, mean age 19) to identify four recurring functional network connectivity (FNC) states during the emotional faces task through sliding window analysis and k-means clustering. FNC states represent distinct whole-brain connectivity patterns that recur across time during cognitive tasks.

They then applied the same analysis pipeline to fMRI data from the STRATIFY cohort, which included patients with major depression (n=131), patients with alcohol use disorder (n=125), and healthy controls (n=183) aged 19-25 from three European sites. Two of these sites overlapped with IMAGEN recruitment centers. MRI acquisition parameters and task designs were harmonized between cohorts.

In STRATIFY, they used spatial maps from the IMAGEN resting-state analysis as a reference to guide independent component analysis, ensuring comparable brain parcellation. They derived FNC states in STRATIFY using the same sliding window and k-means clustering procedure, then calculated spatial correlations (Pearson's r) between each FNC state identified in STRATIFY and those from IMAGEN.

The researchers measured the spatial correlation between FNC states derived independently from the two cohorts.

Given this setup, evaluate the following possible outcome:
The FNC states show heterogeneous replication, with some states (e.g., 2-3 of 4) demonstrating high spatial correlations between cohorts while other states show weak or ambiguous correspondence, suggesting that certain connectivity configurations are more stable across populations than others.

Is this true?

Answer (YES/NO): NO